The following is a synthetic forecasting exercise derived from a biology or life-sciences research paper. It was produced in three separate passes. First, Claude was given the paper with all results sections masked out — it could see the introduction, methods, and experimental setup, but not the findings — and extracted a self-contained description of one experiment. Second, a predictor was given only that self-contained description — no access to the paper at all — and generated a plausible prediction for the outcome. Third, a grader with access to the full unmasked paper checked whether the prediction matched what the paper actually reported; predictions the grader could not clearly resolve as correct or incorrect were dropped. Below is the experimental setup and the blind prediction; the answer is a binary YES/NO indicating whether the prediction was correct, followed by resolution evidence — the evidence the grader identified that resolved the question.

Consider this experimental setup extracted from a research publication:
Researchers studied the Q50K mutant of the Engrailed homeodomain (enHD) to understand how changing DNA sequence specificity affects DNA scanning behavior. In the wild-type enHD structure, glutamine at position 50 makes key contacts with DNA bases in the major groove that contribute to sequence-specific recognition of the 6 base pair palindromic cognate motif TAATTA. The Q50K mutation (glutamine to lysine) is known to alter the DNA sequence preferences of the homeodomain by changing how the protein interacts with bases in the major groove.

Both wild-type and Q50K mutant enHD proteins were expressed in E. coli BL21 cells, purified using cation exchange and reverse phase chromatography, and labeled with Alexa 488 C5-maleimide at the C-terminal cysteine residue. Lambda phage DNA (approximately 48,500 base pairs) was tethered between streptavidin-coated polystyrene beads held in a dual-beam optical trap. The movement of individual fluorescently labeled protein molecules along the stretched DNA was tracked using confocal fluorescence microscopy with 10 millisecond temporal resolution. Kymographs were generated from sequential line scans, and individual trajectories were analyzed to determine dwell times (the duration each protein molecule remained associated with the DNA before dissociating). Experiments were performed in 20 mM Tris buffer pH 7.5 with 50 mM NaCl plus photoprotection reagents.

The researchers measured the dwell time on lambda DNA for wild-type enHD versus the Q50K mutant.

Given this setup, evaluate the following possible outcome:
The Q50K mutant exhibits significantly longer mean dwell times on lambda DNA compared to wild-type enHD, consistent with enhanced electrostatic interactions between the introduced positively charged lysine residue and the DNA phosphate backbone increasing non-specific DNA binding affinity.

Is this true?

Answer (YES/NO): YES